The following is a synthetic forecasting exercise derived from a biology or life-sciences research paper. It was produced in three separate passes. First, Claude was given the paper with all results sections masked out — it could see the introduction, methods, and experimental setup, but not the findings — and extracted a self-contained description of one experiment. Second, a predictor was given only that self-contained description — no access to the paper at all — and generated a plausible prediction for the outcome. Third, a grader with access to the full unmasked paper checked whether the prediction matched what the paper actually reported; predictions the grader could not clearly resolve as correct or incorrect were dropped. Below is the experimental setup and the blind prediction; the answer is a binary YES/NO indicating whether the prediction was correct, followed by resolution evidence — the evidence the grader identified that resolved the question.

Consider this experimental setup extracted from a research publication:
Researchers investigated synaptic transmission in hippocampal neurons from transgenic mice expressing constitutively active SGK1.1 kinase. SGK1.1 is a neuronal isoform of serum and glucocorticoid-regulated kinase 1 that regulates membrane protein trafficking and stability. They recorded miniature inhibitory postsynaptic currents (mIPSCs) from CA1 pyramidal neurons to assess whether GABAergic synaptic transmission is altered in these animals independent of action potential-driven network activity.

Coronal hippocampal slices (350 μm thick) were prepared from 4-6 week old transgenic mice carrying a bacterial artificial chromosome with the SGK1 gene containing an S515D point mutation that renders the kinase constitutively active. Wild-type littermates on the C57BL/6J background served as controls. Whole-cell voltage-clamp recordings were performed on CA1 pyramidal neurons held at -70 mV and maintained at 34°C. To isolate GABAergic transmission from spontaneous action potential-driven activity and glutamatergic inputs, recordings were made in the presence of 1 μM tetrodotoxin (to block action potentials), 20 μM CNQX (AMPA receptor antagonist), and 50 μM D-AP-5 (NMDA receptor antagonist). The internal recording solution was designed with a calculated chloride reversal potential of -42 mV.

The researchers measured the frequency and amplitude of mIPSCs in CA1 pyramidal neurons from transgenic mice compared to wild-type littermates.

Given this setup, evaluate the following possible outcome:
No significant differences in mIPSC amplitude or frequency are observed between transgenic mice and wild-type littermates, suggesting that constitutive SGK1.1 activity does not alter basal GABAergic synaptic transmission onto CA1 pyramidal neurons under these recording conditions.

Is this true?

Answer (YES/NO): YES